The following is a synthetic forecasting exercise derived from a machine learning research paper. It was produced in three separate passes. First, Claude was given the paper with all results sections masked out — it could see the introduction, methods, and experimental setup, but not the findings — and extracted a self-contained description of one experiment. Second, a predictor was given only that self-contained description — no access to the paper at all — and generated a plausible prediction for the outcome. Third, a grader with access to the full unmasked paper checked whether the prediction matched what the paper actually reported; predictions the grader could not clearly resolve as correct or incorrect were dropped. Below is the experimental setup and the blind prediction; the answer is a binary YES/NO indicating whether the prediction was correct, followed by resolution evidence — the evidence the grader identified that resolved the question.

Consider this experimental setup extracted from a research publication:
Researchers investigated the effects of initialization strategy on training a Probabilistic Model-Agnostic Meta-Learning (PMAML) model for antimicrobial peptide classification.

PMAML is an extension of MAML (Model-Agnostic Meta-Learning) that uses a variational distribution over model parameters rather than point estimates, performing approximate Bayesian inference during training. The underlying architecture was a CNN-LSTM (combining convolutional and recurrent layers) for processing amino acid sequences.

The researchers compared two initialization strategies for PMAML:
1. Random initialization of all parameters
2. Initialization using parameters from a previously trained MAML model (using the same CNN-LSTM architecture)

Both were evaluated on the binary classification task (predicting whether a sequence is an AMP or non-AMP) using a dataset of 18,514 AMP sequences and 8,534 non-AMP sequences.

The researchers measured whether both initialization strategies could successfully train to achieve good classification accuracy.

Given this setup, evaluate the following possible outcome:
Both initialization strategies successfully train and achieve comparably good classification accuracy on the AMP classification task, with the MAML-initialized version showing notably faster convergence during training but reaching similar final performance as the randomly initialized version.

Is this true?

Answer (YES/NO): NO